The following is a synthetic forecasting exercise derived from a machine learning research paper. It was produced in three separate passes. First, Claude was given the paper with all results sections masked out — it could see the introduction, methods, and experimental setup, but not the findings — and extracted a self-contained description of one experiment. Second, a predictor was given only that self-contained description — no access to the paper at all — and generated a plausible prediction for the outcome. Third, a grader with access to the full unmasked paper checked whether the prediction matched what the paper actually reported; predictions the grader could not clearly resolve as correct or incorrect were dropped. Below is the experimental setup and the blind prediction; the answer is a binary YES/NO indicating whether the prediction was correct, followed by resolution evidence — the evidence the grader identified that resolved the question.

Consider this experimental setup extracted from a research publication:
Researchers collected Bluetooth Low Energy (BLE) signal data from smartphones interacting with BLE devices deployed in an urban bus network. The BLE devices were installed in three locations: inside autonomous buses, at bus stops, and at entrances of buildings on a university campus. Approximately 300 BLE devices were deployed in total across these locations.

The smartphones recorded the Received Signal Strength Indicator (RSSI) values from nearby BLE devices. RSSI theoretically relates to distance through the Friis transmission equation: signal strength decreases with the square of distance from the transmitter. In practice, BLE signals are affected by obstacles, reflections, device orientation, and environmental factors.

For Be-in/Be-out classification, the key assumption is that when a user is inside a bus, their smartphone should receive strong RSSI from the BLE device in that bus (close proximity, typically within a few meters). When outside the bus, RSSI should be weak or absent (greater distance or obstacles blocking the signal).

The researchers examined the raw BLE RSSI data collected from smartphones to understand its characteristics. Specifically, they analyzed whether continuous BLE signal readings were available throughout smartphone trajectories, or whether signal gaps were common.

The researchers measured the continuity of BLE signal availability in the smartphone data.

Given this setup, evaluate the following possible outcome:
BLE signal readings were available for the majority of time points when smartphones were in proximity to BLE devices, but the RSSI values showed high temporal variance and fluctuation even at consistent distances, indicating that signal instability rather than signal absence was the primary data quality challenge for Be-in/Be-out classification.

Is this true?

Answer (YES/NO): NO